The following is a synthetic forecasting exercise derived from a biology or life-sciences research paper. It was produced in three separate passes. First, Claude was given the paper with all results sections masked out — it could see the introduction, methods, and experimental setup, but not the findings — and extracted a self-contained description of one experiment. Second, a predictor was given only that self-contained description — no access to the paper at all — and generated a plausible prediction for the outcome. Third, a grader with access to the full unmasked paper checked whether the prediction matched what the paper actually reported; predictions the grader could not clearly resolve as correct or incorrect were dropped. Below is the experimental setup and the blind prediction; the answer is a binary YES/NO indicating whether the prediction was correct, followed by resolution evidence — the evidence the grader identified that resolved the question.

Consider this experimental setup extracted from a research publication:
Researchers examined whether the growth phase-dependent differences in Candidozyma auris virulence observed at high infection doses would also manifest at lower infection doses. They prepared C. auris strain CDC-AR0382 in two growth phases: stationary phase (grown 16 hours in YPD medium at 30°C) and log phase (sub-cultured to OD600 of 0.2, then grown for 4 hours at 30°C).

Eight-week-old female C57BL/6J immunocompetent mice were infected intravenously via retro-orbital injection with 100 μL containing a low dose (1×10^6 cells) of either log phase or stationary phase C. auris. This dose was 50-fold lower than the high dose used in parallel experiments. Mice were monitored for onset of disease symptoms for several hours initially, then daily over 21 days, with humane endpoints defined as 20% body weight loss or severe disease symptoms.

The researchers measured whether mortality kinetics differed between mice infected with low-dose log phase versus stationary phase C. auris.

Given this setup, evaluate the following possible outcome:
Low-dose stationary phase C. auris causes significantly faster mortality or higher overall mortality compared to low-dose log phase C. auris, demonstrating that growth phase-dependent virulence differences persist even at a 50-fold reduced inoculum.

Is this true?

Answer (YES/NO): NO